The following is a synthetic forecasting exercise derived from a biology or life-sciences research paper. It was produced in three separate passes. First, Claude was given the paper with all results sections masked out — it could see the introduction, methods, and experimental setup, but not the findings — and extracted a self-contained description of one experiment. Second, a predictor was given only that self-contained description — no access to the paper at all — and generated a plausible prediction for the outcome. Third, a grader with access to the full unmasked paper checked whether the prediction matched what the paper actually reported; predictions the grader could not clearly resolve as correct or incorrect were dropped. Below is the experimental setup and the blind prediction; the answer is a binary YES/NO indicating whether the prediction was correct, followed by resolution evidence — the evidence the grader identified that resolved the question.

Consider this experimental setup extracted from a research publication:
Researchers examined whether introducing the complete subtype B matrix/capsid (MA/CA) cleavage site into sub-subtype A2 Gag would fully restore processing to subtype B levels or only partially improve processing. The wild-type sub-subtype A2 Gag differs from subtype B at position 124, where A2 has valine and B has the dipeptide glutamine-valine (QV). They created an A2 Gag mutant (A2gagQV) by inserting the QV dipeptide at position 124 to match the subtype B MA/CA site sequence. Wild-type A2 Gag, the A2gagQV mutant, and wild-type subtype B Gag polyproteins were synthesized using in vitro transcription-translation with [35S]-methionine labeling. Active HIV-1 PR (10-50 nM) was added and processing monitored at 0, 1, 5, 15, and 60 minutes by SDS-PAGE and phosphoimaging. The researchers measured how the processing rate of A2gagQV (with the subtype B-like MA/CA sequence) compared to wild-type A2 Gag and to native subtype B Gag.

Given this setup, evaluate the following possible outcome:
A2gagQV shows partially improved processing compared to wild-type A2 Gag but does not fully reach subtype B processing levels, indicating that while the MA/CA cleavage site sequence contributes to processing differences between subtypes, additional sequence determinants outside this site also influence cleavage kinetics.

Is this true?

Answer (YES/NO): YES